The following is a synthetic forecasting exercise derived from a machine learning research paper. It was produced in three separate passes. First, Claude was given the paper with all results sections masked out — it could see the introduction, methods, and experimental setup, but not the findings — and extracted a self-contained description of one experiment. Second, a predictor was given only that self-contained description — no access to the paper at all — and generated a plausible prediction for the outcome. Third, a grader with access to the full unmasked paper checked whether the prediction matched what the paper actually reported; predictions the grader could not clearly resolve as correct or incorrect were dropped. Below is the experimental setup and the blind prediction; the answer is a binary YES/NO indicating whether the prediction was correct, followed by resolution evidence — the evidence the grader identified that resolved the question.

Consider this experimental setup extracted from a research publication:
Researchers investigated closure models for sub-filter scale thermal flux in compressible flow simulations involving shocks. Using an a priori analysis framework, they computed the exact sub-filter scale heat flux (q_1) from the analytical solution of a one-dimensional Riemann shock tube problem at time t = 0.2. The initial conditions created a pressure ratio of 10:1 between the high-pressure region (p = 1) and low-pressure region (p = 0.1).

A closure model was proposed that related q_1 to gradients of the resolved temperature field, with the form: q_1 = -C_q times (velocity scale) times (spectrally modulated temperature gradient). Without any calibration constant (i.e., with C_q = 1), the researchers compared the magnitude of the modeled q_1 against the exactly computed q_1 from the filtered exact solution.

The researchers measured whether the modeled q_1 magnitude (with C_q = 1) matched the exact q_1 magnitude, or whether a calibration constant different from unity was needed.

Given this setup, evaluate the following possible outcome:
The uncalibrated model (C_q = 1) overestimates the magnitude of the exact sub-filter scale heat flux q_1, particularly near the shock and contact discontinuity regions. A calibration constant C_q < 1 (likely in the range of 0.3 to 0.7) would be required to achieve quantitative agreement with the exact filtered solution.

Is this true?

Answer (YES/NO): YES